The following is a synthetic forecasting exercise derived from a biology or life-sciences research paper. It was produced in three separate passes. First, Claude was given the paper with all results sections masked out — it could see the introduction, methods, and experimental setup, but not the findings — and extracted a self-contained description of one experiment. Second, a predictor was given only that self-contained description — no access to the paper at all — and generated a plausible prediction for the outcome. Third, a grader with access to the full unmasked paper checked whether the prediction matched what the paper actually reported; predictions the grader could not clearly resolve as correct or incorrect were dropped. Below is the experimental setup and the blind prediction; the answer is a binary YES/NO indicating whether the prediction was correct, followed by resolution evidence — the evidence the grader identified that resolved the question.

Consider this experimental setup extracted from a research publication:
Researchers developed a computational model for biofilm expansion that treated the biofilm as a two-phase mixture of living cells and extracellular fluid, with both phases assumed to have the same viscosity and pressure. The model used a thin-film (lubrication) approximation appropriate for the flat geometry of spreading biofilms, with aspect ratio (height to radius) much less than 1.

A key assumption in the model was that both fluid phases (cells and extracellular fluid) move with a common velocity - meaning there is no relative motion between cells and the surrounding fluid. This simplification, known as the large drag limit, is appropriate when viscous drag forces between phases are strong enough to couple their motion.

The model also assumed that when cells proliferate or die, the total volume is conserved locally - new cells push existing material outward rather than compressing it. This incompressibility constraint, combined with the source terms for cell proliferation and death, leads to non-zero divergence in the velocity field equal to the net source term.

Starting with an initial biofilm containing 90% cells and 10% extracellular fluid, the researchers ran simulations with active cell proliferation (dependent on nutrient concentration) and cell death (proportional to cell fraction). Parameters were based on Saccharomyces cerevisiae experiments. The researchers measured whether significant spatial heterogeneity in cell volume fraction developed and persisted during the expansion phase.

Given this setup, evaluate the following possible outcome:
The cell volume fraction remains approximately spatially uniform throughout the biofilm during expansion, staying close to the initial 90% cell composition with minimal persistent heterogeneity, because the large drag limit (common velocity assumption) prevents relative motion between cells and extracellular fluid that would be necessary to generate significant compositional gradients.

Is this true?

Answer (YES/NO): NO